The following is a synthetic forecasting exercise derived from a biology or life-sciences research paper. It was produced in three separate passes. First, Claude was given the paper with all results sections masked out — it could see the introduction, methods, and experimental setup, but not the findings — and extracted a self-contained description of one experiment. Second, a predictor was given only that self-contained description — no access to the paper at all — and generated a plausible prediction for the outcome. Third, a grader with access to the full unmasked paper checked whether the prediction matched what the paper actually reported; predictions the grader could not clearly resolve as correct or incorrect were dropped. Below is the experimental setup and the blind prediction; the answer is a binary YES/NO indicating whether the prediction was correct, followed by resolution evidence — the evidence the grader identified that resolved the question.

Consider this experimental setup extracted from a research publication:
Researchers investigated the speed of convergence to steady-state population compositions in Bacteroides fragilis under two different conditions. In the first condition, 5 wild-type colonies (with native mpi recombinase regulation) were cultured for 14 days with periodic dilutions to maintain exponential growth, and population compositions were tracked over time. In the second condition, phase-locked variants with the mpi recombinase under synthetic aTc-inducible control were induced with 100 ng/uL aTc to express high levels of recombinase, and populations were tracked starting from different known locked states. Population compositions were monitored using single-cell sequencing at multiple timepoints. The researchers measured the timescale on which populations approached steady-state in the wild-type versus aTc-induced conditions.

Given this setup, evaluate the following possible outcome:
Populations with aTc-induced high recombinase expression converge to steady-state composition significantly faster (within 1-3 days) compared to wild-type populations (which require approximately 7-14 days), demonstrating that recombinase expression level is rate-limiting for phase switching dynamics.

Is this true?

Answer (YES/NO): NO